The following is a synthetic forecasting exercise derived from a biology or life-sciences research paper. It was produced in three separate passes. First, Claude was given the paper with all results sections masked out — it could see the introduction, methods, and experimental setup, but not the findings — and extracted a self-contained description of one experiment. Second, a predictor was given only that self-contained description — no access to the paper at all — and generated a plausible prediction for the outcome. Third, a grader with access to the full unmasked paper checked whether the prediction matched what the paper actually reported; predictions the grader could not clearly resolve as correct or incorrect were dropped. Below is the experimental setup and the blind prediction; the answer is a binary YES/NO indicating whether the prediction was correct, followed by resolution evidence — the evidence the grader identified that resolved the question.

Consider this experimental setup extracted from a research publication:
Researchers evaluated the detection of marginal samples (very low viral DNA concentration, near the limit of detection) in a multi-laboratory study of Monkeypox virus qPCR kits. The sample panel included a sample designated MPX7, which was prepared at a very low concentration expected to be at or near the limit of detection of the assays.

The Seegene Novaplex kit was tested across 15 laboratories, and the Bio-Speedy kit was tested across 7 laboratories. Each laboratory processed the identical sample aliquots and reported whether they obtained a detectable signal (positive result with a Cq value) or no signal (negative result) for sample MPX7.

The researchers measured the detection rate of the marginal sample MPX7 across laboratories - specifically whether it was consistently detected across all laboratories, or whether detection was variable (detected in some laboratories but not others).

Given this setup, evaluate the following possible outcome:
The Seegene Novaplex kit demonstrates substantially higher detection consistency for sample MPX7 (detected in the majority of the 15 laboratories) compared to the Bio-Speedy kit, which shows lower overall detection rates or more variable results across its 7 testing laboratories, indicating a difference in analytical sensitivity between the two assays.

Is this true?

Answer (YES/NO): NO